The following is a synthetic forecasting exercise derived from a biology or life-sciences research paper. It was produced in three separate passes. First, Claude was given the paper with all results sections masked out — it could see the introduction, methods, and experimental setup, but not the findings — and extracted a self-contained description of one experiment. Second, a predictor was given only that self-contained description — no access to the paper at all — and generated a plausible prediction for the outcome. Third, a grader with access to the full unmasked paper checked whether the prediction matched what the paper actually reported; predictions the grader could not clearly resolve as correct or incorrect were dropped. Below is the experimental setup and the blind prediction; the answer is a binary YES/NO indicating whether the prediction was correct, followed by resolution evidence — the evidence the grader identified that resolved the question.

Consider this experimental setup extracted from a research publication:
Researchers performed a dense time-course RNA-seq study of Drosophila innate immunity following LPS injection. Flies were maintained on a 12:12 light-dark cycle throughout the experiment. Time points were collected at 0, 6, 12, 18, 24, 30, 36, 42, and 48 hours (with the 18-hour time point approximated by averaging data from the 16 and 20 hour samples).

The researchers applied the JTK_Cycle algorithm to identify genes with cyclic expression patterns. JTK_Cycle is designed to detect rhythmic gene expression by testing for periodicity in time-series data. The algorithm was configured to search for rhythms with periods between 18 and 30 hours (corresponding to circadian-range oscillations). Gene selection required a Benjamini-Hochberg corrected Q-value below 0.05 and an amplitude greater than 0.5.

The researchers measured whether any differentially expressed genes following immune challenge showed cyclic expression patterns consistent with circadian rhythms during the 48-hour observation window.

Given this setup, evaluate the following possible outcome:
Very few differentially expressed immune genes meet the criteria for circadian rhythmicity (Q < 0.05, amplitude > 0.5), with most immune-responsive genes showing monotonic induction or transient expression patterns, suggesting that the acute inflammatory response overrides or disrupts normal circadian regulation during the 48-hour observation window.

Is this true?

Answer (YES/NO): NO